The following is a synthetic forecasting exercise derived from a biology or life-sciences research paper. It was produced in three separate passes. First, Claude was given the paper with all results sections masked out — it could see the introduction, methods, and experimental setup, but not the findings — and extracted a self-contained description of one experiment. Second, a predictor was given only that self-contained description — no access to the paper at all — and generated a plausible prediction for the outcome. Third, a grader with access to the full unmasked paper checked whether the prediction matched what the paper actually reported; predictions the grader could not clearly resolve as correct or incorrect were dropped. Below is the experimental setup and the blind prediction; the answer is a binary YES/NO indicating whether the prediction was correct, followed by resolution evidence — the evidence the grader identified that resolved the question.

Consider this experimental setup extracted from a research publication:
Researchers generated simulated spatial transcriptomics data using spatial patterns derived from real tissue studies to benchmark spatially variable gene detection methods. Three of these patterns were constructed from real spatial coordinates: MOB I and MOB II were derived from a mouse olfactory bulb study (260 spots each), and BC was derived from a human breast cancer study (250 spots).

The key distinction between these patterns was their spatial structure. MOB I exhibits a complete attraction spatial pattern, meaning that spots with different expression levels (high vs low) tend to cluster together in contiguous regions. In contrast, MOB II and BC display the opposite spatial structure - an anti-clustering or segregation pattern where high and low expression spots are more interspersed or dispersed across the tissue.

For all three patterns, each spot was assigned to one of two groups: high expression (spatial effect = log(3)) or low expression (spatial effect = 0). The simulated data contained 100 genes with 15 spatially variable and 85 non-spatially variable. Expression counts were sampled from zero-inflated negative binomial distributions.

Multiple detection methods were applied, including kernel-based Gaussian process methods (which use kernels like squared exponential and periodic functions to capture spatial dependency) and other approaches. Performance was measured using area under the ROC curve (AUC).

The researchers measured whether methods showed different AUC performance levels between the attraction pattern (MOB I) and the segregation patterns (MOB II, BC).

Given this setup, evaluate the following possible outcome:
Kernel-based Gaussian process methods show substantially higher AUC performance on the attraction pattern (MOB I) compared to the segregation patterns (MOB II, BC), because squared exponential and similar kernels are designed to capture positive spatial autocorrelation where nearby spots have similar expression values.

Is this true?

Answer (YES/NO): NO